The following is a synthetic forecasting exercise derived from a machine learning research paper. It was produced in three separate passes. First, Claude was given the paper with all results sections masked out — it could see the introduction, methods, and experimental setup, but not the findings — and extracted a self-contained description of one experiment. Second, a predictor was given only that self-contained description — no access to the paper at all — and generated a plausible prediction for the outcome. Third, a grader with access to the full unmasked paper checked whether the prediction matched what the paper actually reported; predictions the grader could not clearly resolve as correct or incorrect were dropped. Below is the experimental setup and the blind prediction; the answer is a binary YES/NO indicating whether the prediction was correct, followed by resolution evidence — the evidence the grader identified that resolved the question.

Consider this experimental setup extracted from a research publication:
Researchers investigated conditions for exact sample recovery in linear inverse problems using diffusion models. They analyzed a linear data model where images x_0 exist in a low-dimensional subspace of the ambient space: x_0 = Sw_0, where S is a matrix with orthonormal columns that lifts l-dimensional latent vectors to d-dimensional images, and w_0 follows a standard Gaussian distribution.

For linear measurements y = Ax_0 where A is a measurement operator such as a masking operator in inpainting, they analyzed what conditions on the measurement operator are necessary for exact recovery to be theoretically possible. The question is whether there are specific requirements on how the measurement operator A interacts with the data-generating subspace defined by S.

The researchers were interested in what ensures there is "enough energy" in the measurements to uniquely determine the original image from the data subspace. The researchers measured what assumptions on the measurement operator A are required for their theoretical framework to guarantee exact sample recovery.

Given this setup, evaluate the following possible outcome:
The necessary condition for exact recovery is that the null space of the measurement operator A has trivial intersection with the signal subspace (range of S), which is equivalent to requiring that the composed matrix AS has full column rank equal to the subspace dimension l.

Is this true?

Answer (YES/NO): YES